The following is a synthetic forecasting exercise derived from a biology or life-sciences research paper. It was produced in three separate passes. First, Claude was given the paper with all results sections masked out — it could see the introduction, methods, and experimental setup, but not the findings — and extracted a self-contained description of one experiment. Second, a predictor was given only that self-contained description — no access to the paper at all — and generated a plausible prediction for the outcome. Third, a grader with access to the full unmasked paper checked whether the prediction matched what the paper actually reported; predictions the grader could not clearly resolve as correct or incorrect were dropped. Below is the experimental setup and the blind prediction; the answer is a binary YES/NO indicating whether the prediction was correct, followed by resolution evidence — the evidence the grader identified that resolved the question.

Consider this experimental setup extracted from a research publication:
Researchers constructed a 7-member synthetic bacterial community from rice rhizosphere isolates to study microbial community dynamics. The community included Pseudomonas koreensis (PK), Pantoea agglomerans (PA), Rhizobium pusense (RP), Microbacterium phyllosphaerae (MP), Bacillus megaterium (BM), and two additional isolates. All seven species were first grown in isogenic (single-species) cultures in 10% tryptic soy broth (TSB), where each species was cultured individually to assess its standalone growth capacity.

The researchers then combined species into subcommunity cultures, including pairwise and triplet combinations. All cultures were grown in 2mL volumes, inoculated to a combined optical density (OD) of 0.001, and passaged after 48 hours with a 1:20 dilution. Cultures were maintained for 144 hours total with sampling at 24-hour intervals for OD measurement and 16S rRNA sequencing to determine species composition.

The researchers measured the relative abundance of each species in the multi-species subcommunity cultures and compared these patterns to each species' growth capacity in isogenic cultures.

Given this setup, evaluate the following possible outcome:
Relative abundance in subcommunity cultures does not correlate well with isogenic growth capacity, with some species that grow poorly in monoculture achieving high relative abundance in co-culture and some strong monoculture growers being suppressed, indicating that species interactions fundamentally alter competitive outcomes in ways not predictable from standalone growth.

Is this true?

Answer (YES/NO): NO